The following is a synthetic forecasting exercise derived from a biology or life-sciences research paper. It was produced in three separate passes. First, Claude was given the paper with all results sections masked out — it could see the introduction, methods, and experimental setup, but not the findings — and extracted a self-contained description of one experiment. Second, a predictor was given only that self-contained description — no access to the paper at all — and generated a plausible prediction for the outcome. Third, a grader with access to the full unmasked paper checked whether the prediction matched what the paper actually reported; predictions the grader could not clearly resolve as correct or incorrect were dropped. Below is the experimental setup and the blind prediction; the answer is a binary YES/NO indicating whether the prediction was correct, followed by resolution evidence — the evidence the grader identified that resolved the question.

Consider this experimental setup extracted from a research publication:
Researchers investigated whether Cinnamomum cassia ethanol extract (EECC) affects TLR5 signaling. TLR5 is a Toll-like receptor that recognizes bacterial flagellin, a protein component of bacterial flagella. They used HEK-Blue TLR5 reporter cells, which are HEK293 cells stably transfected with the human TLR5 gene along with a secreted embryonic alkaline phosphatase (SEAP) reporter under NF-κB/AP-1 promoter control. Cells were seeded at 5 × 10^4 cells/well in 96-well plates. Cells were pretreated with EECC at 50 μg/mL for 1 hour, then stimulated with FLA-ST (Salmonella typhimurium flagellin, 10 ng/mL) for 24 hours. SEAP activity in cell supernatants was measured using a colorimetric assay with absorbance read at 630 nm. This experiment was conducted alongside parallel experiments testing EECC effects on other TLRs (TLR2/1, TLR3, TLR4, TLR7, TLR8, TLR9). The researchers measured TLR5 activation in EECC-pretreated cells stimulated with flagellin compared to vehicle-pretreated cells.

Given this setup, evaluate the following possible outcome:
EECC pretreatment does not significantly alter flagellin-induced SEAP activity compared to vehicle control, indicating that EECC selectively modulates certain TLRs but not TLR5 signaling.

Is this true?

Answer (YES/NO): NO